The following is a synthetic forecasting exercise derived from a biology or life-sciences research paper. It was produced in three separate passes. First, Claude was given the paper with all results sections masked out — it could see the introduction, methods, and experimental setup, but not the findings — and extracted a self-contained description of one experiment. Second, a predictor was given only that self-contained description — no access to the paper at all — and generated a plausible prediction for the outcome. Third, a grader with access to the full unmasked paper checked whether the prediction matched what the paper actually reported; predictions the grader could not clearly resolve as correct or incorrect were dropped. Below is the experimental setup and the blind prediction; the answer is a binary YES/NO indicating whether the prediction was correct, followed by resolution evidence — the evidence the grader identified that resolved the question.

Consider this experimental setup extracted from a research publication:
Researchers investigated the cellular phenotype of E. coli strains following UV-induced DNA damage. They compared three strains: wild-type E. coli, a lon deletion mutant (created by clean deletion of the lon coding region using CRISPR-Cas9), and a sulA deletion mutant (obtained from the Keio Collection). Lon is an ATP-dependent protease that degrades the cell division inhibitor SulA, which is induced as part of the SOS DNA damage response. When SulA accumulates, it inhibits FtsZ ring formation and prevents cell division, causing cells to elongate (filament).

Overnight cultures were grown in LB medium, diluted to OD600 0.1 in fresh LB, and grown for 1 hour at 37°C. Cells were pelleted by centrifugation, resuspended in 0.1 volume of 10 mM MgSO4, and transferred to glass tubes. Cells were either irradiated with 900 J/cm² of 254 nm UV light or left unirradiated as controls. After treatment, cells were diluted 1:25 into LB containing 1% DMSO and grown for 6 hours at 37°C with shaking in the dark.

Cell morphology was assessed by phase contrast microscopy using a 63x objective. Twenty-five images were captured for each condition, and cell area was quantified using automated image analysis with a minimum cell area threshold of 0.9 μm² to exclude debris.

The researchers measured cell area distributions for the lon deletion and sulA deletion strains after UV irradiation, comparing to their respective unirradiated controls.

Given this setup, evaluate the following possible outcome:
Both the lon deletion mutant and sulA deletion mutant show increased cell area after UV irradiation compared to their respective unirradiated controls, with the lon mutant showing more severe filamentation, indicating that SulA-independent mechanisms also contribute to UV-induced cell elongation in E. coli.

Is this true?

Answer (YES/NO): NO